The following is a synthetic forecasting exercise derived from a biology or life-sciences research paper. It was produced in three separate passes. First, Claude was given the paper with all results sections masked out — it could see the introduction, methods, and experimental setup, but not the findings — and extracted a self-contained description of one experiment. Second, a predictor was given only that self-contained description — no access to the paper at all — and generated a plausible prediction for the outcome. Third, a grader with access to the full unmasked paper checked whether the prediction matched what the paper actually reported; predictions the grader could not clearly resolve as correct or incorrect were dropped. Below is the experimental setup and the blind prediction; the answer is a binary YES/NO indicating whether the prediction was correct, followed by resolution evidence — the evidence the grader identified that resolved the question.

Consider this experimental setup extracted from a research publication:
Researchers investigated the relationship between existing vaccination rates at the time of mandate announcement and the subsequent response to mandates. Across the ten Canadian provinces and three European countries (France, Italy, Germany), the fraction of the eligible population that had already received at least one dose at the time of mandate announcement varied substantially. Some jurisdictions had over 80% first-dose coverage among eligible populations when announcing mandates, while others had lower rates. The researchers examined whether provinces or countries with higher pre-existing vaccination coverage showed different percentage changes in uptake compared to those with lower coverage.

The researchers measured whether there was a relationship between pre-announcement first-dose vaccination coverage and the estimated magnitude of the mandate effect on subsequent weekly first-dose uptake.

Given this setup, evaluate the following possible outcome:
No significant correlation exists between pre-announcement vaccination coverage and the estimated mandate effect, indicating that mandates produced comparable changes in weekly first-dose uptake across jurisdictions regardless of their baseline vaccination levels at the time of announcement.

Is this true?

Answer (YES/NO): NO